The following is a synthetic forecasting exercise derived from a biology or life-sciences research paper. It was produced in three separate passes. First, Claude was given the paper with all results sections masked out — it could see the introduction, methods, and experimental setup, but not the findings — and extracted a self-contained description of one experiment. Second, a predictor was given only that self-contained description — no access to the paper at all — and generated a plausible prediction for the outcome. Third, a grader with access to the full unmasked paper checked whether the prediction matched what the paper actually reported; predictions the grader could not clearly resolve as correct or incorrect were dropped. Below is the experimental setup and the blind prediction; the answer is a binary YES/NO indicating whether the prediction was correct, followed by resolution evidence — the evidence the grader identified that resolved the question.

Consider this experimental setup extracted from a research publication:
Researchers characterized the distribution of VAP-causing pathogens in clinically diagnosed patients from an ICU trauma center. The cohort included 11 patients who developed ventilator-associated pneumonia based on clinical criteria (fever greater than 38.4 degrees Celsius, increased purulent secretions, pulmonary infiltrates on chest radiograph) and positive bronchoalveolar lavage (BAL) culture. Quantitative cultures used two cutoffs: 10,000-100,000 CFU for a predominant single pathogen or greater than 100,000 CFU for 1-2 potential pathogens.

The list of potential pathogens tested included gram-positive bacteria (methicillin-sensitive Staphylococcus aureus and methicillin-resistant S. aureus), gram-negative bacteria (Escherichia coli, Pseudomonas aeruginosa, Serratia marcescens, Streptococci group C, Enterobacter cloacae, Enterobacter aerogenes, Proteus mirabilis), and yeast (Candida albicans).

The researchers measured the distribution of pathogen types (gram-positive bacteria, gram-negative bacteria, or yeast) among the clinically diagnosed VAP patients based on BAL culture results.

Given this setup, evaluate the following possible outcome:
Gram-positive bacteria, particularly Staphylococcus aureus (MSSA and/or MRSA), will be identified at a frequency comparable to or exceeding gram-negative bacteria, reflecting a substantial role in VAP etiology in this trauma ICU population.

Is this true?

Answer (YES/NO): YES